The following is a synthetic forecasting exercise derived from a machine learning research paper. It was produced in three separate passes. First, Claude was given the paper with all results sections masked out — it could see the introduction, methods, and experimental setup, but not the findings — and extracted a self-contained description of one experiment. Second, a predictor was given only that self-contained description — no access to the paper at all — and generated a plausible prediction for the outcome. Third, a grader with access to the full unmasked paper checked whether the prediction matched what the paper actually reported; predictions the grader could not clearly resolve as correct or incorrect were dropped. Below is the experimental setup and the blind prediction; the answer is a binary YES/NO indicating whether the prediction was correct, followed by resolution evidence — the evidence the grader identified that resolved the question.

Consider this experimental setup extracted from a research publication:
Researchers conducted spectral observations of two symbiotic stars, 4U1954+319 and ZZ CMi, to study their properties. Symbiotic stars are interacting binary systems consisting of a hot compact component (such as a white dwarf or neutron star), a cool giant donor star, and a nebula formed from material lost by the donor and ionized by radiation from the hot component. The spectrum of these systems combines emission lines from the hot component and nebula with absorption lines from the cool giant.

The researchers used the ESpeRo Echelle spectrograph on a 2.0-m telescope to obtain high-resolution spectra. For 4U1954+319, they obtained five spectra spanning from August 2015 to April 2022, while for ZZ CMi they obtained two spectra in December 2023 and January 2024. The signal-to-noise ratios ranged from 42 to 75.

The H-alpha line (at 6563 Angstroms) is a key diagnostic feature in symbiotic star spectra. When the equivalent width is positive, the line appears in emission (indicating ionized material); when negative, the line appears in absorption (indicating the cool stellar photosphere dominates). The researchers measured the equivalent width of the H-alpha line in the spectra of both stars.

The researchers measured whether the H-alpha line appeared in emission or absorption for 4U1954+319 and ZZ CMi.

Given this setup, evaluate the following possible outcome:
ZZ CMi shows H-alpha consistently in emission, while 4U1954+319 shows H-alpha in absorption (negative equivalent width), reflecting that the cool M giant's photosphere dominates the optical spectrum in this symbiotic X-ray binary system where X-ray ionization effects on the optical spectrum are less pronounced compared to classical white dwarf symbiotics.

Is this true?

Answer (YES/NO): NO